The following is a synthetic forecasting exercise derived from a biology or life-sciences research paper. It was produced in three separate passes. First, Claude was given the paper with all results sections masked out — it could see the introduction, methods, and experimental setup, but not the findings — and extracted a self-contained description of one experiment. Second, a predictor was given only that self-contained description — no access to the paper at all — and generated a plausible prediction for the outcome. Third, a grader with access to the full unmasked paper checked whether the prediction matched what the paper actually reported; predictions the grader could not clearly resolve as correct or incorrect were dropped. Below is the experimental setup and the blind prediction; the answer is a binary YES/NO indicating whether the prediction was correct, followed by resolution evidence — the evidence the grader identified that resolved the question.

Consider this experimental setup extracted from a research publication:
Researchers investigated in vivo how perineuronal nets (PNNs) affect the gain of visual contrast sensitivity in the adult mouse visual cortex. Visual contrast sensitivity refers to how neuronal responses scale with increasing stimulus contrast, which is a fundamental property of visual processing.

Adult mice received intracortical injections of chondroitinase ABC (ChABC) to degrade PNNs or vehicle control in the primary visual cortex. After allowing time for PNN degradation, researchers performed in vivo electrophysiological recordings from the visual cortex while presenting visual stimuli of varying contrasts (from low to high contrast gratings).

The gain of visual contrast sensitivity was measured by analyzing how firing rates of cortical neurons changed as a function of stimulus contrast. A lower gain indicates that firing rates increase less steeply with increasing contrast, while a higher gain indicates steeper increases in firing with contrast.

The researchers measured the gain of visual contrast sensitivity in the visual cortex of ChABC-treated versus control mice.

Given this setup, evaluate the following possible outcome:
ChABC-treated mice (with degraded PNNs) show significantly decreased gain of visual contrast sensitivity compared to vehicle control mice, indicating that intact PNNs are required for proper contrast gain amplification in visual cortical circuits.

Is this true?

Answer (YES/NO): YES